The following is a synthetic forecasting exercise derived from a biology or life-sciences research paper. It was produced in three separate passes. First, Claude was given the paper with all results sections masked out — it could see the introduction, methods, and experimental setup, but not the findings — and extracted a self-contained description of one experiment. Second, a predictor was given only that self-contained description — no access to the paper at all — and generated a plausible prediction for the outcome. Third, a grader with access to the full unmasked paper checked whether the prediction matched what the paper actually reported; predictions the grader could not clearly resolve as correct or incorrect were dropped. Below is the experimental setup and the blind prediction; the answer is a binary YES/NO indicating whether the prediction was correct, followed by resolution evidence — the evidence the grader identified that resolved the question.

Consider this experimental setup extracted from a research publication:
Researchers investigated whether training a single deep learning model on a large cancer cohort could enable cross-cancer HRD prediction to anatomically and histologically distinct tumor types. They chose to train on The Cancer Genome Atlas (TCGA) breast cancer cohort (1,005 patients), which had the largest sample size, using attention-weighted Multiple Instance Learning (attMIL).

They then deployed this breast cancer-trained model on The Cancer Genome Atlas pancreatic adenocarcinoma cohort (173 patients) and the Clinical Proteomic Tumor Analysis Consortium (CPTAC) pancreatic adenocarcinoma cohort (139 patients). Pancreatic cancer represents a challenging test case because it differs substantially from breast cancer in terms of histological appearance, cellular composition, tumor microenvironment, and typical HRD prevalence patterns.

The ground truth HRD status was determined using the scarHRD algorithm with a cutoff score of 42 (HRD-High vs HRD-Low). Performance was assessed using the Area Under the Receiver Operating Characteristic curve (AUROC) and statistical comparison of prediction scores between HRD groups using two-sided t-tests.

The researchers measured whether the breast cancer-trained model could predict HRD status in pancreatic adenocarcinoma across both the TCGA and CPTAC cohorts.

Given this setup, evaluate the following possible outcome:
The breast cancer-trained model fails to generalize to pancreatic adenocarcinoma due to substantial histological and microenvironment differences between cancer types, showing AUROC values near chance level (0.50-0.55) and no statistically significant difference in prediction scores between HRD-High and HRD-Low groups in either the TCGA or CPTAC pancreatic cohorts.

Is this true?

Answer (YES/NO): NO